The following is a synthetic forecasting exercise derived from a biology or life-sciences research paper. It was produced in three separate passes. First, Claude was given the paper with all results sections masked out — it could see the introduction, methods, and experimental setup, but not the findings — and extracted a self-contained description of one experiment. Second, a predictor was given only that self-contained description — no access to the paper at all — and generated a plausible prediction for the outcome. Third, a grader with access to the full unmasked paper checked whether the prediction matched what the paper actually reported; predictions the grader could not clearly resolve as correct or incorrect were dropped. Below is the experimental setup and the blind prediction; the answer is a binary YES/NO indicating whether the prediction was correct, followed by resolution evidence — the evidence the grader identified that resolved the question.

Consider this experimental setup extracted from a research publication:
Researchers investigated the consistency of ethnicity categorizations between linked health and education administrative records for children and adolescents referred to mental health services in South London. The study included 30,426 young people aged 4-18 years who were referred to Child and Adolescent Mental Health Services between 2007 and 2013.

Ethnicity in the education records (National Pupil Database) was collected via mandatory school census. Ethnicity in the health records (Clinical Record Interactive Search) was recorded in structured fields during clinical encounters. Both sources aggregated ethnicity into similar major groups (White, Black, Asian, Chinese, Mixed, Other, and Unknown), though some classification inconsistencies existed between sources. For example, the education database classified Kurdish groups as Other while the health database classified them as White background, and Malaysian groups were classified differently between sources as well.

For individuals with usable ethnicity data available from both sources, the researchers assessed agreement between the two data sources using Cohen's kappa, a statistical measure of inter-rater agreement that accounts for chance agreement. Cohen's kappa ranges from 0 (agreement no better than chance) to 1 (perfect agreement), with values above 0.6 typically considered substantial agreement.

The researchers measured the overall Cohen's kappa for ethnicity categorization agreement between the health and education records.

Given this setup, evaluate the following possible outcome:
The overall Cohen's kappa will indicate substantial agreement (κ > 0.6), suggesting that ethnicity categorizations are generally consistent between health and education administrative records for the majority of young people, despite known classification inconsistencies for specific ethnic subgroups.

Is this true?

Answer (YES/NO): YES